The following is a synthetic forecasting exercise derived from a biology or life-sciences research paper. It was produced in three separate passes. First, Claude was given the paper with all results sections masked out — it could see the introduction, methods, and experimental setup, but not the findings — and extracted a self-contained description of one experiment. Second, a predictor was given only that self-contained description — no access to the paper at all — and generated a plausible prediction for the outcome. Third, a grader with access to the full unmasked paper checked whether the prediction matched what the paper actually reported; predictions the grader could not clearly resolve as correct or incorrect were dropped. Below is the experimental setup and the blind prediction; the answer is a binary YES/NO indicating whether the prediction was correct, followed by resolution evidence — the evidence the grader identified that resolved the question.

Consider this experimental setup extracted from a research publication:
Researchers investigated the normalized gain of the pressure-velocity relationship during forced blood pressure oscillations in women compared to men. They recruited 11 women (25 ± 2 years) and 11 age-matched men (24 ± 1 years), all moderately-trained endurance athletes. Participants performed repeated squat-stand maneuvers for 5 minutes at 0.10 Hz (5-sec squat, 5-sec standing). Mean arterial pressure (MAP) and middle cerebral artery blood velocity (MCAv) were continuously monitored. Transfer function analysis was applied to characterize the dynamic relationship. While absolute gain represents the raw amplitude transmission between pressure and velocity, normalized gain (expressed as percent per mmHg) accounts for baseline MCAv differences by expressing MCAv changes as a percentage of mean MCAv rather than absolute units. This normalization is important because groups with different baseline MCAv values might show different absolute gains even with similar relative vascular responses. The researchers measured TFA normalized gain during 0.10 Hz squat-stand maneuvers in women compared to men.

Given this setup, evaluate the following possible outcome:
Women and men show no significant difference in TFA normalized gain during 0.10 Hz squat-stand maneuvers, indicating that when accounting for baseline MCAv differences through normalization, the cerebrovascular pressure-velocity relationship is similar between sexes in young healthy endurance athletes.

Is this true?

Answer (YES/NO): YES